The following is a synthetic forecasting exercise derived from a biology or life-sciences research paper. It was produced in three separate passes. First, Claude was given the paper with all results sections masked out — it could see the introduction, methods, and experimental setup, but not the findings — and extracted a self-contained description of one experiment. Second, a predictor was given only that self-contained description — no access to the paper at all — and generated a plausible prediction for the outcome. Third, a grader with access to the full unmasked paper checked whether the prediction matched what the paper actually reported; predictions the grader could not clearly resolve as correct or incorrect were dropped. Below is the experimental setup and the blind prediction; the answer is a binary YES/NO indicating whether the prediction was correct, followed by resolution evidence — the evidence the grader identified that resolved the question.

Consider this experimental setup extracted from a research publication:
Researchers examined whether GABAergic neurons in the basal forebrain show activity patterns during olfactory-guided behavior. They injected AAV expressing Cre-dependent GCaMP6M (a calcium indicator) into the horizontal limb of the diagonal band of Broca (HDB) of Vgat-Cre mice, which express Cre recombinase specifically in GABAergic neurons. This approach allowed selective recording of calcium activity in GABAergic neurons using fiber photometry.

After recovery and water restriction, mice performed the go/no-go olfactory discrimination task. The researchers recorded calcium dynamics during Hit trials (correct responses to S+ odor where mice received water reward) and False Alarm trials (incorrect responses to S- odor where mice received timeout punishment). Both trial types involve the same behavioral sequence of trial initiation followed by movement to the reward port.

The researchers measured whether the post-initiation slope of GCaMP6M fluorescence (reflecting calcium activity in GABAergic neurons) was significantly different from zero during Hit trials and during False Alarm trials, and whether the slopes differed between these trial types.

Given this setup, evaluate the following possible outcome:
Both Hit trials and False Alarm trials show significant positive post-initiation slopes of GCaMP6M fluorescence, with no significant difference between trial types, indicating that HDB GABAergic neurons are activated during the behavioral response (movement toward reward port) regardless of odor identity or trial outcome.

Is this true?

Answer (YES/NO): YES